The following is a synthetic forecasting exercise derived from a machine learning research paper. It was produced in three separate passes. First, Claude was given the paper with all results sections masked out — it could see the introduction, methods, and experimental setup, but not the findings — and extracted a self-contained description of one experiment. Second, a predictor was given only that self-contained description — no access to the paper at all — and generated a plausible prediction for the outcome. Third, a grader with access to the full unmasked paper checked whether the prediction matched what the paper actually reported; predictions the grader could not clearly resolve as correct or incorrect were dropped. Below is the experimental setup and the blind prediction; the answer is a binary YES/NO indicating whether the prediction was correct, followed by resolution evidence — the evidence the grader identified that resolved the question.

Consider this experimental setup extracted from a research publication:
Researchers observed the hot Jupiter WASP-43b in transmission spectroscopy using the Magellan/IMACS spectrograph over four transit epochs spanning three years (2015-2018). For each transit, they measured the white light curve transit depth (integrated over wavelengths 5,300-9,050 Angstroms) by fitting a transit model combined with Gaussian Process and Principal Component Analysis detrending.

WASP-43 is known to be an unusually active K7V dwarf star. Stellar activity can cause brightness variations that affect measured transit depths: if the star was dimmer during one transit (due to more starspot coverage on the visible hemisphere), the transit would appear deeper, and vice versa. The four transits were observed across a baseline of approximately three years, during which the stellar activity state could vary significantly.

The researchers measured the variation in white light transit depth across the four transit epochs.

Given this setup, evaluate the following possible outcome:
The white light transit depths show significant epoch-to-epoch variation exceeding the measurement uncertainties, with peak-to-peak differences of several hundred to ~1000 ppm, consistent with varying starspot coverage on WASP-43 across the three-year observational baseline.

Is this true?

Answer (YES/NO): NO